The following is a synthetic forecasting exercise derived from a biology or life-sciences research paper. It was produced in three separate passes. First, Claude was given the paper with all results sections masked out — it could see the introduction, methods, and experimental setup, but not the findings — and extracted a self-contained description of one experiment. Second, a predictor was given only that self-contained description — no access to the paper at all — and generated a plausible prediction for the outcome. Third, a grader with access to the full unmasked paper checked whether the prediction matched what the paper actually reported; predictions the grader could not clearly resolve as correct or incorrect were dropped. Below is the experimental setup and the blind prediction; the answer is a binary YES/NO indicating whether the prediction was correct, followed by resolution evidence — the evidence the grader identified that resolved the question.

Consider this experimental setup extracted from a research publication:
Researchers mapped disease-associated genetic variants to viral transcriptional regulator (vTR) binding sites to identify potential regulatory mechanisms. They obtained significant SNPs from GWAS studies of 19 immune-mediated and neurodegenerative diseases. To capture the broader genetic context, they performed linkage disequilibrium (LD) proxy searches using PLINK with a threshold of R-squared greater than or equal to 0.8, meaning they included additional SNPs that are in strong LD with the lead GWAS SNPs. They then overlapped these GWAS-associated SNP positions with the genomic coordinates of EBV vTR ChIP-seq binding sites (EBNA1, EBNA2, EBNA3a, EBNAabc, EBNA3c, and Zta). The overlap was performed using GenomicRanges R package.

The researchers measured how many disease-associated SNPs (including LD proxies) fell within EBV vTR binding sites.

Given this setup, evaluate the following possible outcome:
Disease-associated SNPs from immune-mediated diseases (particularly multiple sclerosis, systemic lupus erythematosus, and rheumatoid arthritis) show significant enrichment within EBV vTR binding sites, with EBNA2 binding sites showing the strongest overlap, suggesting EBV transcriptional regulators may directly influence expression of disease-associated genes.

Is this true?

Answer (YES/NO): NO